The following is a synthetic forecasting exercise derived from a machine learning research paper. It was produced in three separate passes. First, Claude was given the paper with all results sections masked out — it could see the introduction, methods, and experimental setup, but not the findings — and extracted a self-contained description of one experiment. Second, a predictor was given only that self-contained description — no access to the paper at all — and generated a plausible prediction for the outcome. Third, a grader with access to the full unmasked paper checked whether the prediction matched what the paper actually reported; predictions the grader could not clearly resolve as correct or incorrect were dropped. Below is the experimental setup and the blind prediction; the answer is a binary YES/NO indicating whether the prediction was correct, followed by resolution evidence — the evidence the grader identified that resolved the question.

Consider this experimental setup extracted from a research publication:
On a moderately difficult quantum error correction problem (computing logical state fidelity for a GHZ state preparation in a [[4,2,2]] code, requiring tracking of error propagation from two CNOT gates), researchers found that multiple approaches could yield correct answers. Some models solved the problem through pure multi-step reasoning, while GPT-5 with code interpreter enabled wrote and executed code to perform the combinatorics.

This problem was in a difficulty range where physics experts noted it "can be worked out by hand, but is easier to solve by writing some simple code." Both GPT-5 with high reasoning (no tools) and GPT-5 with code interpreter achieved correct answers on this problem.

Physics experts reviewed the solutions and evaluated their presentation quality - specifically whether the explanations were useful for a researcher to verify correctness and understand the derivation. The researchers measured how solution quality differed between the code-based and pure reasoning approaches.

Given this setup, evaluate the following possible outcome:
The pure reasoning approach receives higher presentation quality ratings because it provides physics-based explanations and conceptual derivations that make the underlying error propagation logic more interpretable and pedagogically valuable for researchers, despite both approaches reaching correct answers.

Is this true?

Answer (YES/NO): NO